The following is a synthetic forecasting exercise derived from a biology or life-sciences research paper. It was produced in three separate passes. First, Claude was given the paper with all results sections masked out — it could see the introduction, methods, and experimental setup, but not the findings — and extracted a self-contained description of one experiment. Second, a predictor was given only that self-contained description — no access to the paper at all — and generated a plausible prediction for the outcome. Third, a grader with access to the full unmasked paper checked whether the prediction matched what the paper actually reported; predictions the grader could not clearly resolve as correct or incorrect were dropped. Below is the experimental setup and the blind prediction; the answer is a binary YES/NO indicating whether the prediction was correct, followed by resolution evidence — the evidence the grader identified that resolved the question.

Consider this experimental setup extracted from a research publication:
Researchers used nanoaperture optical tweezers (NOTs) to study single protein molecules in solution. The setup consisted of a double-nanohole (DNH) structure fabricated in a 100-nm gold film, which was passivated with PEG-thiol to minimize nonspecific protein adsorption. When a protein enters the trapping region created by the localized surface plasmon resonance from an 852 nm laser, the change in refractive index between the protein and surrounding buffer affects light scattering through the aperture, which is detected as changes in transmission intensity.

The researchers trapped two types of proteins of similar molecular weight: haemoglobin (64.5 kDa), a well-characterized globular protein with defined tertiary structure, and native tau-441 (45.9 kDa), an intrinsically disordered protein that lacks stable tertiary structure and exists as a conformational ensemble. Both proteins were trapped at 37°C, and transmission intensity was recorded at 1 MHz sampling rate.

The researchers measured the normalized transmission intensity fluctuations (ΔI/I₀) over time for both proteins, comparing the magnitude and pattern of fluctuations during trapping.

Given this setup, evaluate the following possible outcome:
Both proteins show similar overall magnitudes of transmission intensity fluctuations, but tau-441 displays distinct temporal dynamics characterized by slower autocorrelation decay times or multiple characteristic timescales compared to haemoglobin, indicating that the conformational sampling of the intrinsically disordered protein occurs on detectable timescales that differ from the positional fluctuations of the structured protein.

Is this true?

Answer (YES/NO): NO